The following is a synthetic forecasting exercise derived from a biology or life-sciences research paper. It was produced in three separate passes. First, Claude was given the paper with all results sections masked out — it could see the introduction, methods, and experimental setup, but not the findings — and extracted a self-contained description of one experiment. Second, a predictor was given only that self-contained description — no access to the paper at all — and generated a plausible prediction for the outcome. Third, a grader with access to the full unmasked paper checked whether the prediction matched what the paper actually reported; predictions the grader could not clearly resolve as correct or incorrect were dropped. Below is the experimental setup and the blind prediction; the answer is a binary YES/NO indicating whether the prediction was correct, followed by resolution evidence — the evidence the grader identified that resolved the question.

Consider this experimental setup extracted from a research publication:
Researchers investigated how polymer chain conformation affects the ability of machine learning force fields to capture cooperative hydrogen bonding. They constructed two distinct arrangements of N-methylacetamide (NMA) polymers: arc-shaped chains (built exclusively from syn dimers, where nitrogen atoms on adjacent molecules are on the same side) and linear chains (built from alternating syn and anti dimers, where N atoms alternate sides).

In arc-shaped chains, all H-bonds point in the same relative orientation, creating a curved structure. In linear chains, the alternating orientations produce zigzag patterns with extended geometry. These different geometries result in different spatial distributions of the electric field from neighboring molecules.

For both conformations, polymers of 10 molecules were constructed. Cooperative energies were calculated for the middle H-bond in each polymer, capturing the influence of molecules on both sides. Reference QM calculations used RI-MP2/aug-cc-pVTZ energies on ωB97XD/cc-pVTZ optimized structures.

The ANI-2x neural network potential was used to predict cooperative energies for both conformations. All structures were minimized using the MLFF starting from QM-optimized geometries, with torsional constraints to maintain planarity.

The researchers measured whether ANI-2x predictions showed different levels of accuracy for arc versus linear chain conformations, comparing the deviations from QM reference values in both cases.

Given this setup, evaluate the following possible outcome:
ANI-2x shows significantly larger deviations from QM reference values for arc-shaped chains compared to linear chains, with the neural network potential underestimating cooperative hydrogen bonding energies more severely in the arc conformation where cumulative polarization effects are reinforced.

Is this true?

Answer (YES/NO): NO